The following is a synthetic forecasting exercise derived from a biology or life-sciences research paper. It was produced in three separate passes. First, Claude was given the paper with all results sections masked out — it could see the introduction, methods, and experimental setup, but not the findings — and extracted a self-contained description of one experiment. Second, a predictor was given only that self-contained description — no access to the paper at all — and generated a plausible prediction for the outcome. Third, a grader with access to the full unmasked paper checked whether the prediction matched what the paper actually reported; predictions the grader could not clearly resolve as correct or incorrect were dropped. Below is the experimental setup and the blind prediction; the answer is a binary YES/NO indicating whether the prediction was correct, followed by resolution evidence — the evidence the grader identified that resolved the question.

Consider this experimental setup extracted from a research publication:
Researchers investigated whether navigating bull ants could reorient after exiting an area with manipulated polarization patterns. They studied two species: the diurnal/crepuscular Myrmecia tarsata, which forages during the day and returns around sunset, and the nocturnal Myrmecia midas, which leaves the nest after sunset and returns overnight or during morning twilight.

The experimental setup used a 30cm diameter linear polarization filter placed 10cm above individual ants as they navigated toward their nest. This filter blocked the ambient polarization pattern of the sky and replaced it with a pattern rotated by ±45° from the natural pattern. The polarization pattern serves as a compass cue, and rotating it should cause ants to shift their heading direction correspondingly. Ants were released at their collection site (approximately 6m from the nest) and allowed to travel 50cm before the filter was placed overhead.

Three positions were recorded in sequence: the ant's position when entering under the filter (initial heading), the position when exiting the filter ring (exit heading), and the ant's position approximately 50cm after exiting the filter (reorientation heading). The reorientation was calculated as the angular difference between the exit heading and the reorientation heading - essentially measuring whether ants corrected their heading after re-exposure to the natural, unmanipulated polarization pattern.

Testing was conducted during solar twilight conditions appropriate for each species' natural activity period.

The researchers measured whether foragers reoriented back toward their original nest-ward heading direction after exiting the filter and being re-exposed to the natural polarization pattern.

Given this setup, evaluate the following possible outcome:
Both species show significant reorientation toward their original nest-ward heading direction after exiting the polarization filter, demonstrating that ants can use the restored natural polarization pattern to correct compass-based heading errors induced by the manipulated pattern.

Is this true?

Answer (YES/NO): YES